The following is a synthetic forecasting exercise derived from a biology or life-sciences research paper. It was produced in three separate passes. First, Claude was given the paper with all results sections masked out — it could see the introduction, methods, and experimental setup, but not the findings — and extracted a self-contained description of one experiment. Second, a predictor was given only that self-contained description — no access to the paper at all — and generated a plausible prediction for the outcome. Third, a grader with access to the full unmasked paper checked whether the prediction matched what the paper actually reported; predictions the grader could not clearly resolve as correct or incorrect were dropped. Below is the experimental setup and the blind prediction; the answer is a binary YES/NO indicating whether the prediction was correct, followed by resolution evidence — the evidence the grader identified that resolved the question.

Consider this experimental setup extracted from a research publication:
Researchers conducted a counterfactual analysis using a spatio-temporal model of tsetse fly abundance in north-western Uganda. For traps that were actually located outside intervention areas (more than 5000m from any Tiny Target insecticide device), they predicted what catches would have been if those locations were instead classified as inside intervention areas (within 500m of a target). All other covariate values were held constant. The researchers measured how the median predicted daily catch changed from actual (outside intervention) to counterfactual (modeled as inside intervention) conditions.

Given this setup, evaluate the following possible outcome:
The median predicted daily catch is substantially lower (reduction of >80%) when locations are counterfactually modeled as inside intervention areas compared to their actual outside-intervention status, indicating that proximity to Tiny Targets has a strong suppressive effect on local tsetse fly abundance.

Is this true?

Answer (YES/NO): NO